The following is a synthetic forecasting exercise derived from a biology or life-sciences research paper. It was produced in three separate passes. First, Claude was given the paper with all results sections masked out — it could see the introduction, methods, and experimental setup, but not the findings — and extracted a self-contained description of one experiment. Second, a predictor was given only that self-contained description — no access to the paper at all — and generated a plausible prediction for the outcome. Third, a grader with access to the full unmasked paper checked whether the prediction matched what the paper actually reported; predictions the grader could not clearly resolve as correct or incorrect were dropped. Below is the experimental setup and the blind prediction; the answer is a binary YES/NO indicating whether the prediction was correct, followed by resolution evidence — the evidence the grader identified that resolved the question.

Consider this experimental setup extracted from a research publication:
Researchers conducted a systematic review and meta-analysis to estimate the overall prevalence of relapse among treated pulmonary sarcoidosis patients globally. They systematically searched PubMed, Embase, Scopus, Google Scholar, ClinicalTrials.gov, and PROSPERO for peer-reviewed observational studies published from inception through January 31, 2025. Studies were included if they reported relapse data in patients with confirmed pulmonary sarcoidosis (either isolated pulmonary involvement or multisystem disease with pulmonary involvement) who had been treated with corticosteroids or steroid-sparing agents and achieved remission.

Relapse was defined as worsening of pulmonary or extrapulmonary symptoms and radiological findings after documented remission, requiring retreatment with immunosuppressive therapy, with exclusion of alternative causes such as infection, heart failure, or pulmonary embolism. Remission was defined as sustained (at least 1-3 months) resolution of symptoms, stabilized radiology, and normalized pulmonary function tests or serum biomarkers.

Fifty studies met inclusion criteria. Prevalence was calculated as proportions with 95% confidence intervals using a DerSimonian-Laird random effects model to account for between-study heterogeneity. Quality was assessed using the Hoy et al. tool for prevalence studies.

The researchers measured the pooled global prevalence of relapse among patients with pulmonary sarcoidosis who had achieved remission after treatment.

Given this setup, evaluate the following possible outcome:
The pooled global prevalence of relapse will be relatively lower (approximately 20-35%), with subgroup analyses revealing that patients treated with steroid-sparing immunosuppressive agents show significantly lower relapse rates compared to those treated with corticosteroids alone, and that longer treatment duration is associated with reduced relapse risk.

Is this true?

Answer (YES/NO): NO